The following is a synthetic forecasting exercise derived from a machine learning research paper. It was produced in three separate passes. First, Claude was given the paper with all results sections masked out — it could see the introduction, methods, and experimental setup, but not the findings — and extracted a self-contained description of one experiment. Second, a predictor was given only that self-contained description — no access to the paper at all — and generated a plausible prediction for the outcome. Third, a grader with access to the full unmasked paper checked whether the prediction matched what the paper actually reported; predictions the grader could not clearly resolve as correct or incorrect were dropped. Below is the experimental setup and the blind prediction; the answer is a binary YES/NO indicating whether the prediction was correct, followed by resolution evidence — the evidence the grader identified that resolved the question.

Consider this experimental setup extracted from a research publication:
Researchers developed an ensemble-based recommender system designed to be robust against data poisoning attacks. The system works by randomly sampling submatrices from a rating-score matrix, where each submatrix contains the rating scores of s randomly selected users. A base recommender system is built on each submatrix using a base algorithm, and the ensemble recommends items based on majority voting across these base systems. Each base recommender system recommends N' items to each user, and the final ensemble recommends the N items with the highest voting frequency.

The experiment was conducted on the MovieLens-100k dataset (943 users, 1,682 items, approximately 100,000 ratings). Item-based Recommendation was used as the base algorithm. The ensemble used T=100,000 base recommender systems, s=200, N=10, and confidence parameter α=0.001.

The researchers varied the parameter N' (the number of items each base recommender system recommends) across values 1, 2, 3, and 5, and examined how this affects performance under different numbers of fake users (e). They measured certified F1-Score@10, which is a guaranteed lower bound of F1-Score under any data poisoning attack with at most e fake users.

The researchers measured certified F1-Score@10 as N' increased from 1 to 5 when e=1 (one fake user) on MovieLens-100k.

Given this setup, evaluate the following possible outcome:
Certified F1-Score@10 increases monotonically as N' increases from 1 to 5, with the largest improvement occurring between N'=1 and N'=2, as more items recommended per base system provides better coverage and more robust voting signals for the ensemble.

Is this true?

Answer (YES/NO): NO